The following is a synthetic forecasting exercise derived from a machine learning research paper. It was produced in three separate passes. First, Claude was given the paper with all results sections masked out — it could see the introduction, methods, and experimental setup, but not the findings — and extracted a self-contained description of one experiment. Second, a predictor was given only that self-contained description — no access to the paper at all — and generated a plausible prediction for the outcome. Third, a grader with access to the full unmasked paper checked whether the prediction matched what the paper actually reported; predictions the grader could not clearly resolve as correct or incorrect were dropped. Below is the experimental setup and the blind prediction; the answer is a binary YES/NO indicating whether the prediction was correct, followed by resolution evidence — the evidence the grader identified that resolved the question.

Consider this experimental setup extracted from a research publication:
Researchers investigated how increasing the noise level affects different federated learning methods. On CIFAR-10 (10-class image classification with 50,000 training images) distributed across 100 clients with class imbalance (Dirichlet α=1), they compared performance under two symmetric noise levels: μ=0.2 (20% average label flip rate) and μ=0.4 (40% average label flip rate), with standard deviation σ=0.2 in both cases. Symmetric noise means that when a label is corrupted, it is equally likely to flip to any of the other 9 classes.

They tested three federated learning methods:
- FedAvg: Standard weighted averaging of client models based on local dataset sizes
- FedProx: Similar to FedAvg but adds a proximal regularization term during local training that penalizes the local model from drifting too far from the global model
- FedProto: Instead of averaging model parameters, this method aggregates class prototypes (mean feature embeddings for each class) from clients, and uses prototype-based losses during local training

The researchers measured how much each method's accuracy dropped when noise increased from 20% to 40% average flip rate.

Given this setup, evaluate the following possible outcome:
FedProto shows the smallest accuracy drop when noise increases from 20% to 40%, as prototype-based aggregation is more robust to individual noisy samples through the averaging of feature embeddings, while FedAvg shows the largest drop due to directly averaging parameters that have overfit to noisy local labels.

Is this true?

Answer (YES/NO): YES